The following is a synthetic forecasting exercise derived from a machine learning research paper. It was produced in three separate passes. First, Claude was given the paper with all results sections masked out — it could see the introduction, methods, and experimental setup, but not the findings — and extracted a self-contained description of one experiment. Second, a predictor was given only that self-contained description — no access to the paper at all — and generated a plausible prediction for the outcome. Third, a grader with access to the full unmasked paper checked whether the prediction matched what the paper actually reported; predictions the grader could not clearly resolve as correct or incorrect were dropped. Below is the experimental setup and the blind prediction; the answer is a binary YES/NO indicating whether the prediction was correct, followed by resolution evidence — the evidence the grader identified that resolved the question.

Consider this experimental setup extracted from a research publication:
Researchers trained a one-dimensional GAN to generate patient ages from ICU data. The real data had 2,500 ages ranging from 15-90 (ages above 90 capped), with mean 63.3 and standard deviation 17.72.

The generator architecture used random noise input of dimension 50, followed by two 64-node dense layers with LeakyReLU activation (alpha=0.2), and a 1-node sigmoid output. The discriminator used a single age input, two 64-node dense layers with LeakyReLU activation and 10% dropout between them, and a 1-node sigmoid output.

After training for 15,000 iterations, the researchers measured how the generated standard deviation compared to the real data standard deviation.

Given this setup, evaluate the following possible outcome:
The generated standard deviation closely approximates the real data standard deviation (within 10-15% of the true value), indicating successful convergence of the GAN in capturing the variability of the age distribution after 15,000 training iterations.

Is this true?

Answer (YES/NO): YES